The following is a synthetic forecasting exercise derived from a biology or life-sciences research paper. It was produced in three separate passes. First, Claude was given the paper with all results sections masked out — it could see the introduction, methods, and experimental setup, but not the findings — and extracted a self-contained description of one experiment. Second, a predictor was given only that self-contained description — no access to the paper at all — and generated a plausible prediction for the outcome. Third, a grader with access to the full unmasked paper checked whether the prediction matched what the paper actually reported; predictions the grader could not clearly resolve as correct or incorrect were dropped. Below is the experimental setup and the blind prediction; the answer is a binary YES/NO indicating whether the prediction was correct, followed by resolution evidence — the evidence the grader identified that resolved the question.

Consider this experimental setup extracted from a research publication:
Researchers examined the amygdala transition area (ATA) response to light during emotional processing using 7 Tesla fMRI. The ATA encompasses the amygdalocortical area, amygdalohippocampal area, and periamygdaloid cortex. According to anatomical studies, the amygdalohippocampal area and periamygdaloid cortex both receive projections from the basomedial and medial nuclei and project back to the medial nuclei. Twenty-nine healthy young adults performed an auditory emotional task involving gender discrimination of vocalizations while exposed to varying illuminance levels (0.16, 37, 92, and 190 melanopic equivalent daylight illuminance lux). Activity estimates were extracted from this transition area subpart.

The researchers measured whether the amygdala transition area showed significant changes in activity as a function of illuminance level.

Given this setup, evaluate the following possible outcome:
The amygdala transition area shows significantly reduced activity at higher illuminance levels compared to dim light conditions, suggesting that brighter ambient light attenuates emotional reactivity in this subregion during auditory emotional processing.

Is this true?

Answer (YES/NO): YES